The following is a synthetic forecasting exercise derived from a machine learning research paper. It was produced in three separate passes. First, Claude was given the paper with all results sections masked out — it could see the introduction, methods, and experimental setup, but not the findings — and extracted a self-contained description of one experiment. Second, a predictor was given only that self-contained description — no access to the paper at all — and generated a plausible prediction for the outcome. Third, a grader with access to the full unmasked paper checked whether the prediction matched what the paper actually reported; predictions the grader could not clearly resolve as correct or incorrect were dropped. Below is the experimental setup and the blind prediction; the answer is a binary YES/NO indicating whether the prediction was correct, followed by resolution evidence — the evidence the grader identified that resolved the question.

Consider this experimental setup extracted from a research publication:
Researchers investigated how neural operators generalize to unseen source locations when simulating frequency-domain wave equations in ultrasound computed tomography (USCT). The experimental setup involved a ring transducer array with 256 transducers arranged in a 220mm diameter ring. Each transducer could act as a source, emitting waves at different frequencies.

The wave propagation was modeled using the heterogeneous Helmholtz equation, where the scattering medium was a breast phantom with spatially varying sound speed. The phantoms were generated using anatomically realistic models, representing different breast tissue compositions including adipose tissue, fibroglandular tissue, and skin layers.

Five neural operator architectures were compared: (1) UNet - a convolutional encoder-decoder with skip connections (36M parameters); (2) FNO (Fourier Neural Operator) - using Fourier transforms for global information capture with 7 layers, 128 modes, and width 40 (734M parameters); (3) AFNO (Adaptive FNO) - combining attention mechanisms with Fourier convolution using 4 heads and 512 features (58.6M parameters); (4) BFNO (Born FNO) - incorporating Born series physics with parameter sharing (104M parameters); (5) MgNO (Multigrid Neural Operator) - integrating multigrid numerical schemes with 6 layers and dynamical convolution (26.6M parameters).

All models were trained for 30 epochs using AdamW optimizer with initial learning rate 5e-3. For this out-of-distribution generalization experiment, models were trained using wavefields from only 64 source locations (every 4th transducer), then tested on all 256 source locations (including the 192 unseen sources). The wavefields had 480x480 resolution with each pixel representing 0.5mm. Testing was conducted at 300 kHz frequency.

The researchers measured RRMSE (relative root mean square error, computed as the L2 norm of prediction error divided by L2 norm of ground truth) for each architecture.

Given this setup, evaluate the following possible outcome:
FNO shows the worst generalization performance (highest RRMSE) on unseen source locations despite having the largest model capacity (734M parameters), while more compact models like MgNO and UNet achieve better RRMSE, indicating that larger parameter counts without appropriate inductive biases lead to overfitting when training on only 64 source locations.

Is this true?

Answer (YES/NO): NO